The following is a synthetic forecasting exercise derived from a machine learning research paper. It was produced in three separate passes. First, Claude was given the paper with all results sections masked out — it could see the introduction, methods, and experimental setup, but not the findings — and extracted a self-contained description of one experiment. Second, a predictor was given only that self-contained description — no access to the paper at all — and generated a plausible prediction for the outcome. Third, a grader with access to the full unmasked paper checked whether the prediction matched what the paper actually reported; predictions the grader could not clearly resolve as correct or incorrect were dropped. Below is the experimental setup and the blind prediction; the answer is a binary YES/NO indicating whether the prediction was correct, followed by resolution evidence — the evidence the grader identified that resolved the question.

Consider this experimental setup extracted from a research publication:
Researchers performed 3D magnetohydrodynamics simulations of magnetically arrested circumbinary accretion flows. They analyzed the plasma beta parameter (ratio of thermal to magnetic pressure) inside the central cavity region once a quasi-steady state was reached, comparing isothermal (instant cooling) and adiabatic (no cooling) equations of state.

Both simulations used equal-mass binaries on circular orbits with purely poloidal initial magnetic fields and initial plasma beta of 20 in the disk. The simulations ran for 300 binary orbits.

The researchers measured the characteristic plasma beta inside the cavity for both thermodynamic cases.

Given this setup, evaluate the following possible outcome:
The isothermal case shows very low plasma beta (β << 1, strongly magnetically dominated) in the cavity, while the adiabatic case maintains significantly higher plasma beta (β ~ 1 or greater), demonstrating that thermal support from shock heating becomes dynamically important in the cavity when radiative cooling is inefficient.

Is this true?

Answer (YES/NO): YES